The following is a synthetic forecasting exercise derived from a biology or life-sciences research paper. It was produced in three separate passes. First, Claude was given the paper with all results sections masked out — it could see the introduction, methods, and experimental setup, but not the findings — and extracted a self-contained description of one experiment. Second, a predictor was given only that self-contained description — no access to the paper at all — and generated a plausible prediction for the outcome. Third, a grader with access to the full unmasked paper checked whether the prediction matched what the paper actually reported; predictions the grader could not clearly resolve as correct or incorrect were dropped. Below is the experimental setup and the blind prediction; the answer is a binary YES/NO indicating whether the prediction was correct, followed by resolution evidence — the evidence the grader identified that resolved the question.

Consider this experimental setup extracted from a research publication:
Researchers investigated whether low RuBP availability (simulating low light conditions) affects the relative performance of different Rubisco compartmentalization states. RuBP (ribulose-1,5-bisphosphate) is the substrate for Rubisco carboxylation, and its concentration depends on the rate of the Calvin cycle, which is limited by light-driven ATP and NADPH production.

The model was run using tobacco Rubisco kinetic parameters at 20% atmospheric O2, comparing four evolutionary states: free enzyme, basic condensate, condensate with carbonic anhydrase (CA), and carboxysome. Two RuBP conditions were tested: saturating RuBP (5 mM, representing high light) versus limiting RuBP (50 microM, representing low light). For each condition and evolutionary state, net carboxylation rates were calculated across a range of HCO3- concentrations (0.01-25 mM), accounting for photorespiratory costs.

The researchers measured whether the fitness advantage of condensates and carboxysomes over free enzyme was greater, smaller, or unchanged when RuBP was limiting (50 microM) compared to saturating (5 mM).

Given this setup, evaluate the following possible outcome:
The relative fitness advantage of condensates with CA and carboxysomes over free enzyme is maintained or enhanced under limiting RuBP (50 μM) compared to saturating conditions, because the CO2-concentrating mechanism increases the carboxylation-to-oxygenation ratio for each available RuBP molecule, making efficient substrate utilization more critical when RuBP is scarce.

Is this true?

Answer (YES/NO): NO